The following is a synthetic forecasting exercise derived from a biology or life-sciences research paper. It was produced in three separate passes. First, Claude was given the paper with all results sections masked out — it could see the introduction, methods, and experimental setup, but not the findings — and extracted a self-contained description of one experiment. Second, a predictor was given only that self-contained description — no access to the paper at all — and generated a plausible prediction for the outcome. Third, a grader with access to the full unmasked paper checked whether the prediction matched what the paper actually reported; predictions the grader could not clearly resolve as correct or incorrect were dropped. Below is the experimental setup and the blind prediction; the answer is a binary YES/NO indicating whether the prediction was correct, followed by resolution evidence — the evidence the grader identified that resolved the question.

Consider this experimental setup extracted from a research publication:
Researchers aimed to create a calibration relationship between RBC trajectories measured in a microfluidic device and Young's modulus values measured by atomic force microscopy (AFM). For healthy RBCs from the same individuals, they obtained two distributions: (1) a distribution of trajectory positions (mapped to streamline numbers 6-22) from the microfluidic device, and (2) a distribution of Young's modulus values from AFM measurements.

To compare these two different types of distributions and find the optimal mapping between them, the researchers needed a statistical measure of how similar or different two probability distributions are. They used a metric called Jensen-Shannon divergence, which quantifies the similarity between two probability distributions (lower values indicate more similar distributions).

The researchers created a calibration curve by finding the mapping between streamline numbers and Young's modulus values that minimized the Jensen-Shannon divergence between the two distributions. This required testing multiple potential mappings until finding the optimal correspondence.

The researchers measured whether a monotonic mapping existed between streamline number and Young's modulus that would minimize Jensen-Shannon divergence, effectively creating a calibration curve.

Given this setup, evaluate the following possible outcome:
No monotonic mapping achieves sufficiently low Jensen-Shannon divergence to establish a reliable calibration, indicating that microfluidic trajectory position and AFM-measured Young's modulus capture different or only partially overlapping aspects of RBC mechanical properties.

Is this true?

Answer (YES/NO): NO